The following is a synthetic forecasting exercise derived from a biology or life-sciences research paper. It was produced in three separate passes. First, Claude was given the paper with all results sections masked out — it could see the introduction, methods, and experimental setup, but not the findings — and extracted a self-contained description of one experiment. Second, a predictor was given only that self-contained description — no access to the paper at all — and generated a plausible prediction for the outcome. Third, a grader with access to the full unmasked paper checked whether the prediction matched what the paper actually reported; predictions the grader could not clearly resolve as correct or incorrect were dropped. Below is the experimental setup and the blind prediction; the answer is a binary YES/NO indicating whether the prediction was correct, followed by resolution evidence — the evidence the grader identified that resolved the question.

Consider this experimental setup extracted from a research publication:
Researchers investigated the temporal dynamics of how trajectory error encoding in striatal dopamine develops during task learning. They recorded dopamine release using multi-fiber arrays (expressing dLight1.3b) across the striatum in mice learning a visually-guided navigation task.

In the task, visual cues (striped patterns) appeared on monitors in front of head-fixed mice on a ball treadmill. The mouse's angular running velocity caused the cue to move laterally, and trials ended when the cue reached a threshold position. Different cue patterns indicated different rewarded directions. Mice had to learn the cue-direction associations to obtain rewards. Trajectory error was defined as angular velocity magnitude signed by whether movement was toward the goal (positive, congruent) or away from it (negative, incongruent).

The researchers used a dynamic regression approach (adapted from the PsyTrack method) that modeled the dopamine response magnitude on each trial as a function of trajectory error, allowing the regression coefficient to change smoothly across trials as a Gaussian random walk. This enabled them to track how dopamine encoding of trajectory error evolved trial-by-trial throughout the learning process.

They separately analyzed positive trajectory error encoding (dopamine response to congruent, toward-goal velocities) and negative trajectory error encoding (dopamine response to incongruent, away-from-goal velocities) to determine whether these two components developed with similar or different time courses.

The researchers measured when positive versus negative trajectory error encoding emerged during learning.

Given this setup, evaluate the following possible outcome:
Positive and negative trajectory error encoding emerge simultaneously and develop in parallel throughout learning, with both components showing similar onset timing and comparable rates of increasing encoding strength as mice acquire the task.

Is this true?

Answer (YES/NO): NO